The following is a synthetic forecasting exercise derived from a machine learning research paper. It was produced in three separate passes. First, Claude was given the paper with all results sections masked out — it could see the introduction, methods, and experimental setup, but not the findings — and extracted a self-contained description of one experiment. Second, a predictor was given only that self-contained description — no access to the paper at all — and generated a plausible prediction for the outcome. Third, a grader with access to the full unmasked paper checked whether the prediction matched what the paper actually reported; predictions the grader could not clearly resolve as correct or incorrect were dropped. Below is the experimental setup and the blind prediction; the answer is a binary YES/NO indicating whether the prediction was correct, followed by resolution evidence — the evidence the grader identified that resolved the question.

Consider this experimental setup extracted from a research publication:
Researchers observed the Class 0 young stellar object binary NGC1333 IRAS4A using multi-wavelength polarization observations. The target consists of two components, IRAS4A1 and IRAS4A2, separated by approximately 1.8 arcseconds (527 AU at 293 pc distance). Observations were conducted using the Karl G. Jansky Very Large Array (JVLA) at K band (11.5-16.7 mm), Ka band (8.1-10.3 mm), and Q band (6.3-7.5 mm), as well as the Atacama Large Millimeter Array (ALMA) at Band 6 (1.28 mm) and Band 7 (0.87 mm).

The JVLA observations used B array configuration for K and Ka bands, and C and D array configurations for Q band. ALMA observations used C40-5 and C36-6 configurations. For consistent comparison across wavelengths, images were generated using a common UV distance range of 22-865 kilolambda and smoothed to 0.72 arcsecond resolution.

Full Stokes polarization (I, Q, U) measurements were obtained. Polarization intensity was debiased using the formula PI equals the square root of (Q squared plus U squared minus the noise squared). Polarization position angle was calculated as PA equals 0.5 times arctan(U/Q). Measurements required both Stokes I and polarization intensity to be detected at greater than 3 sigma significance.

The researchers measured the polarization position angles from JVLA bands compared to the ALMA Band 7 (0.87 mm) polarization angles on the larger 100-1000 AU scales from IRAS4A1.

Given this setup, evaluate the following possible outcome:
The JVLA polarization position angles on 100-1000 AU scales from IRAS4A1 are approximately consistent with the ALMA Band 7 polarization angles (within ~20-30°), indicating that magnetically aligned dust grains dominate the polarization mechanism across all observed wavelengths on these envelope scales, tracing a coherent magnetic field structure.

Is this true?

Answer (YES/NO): YES